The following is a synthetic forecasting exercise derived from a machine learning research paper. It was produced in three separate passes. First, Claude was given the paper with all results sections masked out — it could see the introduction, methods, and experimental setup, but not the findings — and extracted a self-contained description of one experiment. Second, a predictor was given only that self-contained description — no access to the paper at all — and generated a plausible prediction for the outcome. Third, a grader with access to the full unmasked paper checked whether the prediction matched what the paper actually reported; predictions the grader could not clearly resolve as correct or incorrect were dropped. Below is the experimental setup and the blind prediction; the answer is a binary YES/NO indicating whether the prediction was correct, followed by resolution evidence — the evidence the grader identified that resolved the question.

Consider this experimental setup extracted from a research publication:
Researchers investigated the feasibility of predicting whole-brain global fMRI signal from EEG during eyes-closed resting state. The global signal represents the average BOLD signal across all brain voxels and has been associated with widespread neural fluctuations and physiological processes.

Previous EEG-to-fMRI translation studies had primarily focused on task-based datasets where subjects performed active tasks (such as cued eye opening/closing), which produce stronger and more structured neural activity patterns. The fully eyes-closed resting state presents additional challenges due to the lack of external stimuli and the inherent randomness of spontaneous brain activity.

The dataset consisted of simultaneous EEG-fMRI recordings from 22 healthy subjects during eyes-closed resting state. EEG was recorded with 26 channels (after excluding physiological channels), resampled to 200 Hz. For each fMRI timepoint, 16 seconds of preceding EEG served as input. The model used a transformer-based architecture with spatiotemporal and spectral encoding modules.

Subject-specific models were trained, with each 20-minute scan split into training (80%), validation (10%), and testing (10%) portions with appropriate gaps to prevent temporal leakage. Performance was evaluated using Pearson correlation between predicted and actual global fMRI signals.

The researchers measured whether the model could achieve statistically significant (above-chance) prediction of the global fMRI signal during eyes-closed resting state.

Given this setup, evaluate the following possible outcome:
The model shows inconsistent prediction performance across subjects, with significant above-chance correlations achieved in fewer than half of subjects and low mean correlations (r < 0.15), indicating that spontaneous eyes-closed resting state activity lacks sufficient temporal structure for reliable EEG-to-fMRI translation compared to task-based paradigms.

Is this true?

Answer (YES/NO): NO